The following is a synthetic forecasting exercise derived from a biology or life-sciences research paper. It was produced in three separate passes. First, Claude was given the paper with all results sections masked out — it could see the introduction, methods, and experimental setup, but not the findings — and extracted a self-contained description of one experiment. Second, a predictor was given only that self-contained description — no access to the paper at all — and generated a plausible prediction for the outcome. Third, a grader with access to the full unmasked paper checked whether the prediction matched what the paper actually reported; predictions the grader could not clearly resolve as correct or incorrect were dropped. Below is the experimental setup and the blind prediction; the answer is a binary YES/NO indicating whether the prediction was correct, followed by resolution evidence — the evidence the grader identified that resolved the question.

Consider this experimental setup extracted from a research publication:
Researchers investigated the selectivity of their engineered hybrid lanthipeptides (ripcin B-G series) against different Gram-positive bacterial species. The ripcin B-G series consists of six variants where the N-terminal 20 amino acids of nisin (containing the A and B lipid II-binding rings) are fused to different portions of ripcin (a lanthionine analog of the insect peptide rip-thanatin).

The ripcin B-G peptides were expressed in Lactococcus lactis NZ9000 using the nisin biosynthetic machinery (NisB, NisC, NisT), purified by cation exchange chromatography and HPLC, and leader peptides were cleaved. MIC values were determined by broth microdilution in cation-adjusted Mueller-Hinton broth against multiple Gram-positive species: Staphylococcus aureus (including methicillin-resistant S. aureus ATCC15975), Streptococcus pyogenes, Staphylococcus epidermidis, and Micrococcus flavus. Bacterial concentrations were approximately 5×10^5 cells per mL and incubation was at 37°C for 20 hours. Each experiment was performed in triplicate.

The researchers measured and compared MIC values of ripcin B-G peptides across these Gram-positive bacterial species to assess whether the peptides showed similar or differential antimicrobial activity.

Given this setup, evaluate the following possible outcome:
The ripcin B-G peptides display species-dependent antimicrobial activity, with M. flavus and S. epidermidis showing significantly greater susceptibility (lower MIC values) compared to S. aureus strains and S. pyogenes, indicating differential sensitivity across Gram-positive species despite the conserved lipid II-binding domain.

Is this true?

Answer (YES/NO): NO